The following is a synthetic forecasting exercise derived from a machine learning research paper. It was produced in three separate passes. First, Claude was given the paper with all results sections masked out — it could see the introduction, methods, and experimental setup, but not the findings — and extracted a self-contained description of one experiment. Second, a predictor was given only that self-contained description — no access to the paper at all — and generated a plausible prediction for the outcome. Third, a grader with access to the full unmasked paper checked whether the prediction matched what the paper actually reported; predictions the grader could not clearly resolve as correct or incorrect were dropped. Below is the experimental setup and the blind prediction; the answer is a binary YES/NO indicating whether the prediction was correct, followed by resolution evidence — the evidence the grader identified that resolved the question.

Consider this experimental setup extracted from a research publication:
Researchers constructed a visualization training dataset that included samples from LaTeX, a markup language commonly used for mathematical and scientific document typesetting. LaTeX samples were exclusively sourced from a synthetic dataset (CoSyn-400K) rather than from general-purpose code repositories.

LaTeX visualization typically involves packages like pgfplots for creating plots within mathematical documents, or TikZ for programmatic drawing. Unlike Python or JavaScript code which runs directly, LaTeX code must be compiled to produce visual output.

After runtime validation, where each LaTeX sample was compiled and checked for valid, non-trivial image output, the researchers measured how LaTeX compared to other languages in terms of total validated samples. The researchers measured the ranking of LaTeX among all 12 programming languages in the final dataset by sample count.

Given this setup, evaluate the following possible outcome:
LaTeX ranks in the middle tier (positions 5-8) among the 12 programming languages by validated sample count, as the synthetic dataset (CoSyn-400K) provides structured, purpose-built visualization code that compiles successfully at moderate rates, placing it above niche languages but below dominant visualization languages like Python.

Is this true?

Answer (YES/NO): NO